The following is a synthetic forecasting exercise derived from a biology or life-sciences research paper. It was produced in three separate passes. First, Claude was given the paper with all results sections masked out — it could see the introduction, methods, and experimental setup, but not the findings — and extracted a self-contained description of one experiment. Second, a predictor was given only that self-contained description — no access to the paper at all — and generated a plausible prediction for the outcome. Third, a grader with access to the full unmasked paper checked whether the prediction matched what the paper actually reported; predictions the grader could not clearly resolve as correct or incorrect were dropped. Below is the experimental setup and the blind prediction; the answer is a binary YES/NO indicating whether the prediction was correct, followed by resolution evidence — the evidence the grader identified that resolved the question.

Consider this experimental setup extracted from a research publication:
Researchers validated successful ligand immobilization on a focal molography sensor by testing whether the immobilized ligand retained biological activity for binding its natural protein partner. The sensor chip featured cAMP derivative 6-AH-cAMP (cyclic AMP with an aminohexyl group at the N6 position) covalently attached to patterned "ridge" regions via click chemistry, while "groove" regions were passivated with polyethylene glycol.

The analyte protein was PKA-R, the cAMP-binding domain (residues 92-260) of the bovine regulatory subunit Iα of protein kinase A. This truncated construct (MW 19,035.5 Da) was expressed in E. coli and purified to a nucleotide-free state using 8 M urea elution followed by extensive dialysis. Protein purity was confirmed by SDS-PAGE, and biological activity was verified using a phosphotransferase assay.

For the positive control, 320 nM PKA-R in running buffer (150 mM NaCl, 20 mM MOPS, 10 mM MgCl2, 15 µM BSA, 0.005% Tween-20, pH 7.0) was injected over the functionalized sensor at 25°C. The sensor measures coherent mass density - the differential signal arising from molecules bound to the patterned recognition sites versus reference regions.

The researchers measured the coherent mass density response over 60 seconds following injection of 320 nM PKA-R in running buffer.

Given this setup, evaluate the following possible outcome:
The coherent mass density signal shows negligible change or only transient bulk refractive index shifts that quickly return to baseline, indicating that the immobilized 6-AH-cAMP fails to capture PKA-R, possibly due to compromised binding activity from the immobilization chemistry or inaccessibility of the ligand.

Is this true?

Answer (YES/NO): NO